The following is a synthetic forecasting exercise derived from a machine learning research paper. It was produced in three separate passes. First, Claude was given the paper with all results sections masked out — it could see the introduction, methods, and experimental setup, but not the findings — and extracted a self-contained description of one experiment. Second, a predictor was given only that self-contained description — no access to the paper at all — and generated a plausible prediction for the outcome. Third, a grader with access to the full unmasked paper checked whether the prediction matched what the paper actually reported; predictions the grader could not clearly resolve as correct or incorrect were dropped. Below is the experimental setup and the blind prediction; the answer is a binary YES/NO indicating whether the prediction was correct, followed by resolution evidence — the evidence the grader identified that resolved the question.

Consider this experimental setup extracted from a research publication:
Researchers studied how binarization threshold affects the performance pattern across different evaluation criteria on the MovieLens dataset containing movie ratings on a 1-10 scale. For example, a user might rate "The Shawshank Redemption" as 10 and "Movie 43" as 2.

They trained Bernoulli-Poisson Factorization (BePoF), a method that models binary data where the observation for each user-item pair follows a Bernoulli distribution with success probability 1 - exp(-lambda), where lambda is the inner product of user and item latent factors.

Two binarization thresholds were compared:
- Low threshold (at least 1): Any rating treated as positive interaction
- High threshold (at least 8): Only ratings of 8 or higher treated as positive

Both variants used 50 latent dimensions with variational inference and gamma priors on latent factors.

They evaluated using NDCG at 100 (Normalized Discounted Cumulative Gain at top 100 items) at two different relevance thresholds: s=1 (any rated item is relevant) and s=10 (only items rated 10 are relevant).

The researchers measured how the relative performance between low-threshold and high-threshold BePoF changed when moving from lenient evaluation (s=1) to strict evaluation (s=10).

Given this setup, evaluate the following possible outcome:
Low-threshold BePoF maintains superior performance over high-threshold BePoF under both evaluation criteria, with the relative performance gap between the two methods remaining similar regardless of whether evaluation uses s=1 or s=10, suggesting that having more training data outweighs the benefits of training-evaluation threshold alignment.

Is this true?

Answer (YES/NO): NO